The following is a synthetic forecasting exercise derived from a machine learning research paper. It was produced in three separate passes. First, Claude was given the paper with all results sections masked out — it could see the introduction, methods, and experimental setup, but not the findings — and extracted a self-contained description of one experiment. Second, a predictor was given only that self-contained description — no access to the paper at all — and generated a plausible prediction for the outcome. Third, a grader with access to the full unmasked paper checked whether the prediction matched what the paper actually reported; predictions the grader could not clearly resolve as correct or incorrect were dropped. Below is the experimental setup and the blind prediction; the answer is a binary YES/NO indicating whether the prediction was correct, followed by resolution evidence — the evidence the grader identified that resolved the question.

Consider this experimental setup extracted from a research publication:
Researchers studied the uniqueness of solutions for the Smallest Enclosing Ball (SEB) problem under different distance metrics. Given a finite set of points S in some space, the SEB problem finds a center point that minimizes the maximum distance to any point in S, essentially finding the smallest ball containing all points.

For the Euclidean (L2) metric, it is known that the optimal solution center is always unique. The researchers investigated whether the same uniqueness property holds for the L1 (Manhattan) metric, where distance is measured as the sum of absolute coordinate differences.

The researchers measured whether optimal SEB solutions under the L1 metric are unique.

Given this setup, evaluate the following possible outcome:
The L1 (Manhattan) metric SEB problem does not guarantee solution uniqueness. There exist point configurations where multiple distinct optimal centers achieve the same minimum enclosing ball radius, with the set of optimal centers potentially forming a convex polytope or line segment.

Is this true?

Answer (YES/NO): YES